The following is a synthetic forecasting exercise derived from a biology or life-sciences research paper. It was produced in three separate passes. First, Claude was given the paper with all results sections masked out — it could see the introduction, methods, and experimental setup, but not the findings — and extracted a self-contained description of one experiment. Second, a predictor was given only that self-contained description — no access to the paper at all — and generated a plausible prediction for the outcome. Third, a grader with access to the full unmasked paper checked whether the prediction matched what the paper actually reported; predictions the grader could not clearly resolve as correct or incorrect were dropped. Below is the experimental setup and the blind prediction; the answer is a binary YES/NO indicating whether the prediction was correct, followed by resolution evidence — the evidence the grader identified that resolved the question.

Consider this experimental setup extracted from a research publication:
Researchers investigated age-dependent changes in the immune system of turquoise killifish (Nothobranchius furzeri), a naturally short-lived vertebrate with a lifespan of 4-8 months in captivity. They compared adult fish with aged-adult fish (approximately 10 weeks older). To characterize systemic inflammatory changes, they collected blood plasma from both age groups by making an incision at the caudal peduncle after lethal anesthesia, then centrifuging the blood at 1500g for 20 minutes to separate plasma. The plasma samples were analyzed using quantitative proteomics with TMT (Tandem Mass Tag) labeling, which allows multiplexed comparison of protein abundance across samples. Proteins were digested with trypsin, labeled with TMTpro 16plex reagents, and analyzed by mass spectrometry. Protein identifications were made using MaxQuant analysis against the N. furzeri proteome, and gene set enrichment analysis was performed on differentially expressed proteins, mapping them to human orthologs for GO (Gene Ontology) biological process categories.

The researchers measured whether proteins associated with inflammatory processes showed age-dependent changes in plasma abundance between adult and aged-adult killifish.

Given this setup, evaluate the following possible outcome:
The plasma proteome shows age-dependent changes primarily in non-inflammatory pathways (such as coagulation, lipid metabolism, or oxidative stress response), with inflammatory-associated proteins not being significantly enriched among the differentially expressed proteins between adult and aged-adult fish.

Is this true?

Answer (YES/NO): NO